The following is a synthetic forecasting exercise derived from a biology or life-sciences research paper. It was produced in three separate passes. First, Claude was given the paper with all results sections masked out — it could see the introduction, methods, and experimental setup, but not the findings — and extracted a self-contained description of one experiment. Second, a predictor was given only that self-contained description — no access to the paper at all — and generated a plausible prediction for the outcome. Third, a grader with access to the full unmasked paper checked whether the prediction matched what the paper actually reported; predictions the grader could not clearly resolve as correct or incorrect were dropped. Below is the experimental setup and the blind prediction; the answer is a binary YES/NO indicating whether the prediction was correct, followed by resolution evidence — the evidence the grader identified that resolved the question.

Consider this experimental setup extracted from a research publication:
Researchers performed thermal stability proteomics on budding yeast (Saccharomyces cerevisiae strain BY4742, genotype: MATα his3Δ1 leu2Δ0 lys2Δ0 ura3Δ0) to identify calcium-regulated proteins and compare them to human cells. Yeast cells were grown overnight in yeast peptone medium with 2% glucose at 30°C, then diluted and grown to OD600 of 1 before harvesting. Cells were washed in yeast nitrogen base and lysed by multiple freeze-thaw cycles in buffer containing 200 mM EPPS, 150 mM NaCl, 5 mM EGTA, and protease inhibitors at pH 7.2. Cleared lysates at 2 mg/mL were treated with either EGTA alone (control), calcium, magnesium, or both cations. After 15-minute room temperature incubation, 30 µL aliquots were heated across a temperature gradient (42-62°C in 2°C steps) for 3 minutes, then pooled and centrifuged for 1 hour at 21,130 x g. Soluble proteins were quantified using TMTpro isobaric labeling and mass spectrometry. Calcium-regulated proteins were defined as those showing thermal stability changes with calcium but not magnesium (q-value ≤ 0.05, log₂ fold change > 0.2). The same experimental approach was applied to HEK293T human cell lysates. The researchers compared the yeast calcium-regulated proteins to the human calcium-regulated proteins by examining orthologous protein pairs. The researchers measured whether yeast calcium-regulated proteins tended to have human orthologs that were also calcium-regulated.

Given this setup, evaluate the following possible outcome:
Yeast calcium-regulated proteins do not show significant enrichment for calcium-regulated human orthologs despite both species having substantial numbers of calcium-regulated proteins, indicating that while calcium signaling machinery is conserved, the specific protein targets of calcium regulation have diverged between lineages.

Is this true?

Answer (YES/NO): YES